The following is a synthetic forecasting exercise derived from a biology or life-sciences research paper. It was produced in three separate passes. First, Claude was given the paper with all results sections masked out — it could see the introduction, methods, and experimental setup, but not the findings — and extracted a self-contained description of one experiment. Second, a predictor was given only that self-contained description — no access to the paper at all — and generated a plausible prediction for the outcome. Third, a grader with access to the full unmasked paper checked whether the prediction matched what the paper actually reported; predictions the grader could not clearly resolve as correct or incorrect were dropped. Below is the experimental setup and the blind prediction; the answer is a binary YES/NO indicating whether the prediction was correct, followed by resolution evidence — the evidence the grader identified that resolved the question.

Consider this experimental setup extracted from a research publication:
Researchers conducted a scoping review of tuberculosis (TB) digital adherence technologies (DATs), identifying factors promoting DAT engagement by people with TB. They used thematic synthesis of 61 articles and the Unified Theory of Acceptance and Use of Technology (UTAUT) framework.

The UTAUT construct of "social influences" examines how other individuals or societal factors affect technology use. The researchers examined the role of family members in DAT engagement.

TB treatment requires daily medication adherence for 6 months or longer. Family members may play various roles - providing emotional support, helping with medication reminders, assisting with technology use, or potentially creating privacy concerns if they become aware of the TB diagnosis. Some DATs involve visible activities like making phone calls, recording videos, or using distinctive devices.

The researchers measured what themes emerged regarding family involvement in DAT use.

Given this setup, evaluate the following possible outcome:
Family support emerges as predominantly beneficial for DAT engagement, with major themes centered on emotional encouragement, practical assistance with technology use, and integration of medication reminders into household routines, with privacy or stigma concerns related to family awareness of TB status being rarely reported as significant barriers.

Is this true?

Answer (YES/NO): NO